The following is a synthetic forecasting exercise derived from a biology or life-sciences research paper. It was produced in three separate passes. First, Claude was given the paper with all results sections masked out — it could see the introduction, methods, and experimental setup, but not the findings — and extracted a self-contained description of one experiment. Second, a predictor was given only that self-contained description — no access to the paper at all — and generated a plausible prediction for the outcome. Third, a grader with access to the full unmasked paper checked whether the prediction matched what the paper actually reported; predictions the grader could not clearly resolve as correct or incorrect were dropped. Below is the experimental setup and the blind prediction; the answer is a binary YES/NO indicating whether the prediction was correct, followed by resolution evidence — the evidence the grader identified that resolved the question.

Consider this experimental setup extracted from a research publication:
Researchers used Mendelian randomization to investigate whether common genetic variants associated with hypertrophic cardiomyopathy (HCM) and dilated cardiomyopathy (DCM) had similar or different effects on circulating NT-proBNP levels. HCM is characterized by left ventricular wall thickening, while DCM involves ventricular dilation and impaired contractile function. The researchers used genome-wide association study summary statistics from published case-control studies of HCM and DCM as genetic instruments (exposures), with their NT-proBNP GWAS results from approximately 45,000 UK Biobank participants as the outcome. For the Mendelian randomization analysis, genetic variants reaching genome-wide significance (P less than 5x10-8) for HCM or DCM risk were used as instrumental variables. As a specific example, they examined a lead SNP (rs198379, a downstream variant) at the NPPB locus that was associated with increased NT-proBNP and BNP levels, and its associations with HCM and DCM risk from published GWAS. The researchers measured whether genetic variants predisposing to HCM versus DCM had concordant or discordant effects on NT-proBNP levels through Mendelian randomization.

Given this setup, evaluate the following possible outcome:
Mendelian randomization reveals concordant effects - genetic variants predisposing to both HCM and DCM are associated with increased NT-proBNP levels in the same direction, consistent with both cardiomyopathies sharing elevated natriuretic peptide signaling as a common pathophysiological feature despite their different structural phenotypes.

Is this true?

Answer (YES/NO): NO